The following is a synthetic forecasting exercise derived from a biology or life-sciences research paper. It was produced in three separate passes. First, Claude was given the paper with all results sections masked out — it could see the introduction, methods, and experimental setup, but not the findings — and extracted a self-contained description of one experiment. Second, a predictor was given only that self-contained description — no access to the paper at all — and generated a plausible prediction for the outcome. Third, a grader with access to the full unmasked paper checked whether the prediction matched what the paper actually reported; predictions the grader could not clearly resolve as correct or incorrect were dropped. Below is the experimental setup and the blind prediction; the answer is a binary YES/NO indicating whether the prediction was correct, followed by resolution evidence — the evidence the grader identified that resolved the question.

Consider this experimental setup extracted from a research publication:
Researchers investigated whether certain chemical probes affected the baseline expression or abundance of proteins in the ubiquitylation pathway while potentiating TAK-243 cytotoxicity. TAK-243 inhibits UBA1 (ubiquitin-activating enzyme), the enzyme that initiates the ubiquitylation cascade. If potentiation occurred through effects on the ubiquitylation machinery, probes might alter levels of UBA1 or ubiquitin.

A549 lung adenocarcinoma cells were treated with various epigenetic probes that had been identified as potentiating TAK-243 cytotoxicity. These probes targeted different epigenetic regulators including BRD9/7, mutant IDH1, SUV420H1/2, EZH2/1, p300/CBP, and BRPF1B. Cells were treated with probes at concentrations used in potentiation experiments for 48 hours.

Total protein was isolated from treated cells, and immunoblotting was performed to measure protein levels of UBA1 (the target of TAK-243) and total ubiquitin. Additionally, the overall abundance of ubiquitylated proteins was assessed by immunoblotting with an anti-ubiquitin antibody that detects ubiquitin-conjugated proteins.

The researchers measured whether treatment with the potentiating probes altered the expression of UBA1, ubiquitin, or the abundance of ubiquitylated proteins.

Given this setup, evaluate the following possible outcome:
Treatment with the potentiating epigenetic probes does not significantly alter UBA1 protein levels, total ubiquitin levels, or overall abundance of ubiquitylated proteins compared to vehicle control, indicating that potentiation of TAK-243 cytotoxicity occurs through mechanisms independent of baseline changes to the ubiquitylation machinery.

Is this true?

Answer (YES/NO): YES